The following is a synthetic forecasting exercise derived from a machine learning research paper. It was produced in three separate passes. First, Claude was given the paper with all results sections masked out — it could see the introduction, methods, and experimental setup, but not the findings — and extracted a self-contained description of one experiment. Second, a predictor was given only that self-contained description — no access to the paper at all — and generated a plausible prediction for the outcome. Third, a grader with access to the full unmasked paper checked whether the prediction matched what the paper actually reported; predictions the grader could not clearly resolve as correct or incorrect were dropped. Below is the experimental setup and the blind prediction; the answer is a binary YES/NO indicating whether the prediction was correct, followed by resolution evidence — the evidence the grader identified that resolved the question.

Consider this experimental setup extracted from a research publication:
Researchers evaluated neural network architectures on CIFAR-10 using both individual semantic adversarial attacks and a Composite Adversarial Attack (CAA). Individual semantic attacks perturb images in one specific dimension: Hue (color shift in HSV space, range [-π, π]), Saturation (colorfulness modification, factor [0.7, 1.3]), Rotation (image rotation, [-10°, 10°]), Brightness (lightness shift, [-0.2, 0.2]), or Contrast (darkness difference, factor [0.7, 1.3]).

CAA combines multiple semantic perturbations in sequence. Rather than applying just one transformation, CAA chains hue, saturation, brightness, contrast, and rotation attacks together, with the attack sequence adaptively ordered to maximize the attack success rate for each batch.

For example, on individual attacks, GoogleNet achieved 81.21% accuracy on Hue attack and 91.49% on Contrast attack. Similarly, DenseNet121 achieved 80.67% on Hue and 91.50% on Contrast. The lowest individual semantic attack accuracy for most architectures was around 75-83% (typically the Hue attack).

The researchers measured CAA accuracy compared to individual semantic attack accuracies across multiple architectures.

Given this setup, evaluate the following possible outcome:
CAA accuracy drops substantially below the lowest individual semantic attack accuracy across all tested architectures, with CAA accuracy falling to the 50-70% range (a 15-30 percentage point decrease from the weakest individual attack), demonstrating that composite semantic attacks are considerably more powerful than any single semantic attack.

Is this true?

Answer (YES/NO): NO